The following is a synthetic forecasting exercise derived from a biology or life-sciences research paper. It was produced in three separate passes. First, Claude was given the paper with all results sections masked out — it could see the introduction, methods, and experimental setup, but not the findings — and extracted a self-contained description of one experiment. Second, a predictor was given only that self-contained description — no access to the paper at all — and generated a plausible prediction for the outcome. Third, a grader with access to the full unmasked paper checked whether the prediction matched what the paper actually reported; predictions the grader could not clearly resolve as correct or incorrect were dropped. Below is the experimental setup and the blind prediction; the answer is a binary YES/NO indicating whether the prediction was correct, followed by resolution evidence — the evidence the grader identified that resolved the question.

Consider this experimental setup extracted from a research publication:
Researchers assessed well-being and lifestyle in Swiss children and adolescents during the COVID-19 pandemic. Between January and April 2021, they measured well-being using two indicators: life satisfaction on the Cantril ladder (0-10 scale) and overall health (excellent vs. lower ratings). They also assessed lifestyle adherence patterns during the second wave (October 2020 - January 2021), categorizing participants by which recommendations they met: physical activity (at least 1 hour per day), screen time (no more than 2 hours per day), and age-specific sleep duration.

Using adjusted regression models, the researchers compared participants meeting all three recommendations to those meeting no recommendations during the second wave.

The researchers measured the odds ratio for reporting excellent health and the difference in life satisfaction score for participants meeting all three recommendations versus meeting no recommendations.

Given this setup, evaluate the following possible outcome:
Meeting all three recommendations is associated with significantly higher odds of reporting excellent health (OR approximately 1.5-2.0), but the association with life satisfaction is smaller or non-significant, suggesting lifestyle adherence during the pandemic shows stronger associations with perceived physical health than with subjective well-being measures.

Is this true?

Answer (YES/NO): NO